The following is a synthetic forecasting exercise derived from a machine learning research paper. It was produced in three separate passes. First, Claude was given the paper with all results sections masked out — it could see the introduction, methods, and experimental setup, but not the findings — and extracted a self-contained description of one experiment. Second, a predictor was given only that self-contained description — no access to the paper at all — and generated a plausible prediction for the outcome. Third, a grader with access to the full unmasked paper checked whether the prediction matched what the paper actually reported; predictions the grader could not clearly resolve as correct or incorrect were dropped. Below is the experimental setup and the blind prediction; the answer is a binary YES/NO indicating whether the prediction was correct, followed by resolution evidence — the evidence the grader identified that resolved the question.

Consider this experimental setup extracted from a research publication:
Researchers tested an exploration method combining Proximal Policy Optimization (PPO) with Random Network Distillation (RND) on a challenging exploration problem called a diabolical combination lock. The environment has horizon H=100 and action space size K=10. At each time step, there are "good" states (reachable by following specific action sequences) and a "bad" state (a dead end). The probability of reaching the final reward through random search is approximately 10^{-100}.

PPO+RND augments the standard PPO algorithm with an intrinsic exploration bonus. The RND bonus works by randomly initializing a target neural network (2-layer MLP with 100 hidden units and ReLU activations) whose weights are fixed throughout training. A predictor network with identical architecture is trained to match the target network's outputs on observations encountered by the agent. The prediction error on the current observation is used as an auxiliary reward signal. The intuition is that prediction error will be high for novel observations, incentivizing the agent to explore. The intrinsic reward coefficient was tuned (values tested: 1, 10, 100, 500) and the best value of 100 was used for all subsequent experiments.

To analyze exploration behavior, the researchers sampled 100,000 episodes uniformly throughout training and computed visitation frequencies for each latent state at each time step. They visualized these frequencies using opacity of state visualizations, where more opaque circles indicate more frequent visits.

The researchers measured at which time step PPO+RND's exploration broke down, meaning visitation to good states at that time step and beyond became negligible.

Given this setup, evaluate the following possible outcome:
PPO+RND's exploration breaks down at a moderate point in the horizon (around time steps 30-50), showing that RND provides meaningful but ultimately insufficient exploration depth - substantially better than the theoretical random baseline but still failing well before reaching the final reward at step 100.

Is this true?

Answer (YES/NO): NO